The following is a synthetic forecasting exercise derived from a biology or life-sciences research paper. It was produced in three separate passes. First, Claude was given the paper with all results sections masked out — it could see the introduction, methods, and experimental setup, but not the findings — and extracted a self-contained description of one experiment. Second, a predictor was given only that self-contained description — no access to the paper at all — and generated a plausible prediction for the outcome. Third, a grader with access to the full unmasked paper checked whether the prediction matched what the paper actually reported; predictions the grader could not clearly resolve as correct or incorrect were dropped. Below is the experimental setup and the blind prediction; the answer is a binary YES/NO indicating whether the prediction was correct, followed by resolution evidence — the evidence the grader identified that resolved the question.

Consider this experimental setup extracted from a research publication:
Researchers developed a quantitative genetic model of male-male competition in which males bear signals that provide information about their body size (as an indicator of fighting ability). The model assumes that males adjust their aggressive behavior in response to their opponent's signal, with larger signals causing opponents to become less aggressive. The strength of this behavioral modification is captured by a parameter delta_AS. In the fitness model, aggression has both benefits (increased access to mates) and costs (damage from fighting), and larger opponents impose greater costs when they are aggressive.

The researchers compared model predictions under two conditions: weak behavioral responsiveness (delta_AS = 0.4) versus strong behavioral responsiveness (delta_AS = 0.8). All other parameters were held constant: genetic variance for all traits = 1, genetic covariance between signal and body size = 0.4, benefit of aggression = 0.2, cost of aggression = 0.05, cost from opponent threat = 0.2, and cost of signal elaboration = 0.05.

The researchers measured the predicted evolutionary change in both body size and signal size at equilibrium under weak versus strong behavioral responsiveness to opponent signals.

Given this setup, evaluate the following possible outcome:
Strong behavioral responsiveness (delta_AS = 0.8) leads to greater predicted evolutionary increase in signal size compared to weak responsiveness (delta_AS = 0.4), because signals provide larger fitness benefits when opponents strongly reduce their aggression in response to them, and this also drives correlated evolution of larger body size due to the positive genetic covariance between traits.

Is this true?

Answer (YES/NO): YES